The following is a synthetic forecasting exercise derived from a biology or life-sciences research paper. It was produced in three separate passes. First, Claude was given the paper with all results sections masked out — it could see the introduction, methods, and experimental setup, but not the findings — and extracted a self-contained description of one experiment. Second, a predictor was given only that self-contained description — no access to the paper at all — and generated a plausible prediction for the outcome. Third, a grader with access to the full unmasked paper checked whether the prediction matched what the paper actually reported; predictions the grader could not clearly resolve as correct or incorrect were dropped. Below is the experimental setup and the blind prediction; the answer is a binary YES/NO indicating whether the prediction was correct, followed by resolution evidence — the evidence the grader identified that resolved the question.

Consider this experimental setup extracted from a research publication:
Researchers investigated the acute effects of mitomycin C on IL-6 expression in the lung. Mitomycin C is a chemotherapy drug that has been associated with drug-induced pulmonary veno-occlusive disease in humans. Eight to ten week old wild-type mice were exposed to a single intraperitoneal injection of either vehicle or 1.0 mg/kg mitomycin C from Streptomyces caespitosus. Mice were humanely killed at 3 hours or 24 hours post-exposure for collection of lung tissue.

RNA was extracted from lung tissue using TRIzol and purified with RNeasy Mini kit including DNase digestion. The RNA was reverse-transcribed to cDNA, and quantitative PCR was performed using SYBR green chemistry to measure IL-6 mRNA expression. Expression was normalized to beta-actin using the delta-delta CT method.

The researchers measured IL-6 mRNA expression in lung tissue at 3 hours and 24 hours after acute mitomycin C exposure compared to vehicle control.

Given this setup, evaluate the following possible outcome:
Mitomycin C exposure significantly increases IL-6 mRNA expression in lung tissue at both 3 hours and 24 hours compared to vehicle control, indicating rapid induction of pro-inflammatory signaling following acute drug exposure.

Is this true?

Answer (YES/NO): NO